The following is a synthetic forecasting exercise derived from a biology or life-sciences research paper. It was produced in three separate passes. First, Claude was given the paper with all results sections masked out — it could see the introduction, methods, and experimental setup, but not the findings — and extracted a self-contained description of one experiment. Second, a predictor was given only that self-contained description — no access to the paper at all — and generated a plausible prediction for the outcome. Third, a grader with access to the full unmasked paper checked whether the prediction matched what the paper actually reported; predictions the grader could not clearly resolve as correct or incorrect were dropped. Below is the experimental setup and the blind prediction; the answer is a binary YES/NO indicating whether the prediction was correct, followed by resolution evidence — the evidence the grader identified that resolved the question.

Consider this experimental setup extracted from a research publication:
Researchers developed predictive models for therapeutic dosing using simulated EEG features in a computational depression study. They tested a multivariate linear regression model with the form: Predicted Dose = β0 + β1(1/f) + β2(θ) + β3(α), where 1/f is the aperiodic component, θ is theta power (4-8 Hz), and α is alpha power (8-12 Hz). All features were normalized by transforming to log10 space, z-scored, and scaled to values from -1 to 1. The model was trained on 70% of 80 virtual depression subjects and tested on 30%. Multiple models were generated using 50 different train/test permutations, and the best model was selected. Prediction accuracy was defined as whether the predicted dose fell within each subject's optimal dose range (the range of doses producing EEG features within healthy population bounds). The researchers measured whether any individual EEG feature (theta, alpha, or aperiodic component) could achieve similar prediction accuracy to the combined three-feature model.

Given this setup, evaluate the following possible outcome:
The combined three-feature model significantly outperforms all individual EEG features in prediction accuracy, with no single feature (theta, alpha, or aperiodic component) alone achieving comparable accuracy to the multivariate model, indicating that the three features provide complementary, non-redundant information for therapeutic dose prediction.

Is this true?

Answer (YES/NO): YES